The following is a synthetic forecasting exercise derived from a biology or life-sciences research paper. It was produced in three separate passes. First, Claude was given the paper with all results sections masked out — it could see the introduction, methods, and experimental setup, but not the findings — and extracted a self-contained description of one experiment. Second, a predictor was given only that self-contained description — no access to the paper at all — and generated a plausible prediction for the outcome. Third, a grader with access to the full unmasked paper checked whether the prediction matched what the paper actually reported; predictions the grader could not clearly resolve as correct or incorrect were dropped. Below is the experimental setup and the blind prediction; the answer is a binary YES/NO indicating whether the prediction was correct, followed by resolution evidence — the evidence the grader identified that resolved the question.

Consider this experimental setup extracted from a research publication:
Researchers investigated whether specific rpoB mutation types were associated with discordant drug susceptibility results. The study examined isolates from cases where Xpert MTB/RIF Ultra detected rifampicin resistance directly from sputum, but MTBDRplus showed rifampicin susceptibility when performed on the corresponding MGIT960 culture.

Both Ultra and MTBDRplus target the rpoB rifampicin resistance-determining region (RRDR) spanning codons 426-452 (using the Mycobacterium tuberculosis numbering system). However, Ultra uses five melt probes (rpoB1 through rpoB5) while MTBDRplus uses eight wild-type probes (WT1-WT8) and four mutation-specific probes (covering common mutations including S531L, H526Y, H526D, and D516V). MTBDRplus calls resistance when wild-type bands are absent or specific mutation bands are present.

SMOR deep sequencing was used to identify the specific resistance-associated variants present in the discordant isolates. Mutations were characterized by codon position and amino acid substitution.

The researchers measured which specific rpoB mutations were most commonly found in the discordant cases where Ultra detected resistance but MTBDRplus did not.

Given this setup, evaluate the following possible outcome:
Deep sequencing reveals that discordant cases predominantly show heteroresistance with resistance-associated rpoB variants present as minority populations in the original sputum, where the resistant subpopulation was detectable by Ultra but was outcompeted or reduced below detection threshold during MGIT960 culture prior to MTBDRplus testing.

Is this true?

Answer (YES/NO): NO